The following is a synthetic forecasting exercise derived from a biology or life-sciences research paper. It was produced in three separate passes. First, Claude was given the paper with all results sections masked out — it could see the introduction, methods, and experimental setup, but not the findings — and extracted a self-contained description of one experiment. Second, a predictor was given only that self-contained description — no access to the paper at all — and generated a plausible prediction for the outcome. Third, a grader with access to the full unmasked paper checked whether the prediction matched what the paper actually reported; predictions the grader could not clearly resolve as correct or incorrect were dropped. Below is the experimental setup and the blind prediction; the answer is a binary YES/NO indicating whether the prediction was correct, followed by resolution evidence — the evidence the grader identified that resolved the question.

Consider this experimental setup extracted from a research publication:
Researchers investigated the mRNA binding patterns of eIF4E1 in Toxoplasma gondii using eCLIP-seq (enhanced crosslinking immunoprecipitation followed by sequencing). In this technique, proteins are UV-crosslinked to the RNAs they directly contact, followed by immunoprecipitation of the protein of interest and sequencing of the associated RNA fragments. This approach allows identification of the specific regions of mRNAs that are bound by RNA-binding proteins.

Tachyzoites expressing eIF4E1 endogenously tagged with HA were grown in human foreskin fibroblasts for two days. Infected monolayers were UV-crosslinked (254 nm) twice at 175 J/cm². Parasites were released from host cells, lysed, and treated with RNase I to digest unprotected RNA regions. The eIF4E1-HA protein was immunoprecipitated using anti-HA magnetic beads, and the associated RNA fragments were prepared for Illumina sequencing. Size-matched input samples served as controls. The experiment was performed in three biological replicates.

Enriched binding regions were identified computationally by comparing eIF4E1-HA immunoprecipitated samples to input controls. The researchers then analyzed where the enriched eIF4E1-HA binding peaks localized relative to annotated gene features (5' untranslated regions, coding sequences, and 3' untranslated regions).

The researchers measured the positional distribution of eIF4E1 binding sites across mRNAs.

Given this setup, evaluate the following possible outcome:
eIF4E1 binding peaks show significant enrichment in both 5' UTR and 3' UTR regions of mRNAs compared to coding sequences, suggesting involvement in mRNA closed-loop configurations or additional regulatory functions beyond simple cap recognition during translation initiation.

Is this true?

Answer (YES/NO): NO